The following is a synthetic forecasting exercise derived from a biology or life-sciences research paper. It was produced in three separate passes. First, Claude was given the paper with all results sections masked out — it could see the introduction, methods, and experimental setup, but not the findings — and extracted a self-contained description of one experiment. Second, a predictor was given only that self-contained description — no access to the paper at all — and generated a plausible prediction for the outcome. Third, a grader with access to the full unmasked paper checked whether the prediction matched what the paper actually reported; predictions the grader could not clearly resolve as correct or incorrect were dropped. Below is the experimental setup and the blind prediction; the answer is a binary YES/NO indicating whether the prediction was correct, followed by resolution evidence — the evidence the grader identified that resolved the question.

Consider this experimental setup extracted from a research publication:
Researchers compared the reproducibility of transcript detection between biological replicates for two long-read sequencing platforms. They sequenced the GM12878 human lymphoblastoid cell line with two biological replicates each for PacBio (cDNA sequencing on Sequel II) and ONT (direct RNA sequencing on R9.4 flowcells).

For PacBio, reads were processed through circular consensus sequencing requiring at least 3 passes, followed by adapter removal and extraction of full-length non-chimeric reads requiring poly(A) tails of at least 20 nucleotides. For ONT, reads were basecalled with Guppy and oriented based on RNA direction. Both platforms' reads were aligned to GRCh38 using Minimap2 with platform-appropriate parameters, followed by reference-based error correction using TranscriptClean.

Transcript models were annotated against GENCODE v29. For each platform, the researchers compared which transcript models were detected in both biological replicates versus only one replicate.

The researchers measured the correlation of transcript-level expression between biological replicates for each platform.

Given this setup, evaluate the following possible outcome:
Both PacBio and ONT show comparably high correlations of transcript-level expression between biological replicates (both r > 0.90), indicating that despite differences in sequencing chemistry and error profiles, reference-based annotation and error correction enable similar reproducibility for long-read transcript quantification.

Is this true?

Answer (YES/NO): YES